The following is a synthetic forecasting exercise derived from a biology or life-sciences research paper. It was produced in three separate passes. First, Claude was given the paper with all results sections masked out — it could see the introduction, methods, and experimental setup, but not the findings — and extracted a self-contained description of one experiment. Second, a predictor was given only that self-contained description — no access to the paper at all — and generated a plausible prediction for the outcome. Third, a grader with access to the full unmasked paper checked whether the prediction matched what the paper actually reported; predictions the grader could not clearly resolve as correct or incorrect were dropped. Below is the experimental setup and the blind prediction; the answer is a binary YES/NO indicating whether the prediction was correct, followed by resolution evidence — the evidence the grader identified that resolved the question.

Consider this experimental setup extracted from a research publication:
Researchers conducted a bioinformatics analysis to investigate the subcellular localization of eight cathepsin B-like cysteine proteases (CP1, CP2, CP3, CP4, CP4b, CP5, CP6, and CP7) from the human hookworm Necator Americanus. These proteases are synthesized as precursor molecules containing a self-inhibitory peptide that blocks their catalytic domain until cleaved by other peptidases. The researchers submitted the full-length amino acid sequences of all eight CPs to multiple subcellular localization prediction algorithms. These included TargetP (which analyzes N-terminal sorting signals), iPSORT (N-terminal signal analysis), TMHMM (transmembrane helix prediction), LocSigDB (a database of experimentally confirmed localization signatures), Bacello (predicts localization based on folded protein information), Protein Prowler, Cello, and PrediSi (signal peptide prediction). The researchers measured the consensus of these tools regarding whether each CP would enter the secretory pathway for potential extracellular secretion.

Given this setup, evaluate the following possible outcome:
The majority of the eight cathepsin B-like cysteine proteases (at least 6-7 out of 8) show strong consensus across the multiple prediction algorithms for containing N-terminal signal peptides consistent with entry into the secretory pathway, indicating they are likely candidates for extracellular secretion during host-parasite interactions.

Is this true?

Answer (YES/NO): YES